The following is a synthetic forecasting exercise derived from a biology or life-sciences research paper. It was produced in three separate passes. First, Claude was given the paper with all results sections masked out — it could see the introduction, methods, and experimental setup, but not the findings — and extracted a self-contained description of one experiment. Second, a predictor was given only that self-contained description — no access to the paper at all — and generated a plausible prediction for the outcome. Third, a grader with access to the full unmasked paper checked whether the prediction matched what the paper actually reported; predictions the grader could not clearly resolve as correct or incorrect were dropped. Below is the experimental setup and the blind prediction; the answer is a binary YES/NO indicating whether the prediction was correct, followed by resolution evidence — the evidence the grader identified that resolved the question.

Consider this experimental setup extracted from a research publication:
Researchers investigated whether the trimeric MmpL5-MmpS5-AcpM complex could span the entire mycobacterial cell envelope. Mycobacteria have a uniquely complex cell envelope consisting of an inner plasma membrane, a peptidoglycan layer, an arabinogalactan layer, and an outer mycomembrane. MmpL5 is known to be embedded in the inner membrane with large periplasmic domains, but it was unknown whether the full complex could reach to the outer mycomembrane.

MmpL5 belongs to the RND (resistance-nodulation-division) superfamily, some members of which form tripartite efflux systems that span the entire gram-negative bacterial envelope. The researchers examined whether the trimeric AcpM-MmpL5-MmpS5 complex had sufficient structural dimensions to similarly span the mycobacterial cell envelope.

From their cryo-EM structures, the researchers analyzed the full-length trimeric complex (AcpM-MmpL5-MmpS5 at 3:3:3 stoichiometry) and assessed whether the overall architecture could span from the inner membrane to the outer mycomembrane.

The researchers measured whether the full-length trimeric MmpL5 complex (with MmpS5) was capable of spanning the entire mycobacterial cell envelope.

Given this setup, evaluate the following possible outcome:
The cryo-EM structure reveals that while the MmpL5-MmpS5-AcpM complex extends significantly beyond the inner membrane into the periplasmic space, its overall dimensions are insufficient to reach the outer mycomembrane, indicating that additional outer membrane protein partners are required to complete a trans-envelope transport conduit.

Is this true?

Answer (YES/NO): NO